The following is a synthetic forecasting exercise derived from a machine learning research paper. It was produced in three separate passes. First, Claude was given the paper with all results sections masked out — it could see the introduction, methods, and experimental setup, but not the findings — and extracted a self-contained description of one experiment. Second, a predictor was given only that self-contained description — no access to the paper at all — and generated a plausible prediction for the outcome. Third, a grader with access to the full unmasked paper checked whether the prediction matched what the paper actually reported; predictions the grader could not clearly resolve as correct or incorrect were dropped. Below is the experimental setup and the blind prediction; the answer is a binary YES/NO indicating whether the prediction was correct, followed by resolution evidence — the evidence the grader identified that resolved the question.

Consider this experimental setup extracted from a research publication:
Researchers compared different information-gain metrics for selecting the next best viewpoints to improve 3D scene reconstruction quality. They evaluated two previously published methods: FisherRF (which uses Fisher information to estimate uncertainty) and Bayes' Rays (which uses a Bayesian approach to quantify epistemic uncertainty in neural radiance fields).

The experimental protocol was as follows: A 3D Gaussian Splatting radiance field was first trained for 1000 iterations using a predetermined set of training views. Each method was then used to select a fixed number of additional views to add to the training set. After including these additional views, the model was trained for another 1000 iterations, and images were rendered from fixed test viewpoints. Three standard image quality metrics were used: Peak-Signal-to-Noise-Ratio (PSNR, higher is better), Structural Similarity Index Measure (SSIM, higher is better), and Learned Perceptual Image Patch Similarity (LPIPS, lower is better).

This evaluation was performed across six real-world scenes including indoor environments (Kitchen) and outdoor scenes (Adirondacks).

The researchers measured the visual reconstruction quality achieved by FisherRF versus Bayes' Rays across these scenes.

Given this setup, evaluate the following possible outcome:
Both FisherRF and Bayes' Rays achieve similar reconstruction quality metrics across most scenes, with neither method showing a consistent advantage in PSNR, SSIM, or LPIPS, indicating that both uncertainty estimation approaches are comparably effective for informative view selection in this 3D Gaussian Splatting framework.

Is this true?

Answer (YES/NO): NO